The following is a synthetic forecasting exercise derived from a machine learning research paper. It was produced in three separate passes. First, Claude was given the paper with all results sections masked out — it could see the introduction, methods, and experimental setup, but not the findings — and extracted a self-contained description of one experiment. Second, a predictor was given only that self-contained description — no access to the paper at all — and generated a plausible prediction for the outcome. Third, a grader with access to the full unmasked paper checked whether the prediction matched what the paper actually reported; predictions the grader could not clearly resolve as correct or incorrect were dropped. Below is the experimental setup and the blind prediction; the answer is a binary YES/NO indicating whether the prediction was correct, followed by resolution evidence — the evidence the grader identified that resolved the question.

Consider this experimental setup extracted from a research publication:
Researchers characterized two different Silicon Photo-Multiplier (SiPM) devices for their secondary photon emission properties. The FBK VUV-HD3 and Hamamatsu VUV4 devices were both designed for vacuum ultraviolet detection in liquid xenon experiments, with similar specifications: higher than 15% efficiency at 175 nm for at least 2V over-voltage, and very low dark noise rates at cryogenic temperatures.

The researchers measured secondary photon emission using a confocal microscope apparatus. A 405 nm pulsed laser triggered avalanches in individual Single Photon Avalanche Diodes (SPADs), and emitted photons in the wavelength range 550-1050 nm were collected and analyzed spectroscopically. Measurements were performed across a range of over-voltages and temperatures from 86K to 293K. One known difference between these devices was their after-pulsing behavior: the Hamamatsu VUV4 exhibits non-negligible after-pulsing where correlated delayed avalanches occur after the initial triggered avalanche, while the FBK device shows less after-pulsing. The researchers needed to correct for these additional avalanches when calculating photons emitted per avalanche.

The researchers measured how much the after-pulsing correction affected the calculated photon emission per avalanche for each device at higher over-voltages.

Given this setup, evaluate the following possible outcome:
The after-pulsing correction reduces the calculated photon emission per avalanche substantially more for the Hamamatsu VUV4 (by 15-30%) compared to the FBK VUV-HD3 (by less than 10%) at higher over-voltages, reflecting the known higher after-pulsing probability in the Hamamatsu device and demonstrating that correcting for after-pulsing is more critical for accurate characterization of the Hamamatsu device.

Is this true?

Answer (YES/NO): NO